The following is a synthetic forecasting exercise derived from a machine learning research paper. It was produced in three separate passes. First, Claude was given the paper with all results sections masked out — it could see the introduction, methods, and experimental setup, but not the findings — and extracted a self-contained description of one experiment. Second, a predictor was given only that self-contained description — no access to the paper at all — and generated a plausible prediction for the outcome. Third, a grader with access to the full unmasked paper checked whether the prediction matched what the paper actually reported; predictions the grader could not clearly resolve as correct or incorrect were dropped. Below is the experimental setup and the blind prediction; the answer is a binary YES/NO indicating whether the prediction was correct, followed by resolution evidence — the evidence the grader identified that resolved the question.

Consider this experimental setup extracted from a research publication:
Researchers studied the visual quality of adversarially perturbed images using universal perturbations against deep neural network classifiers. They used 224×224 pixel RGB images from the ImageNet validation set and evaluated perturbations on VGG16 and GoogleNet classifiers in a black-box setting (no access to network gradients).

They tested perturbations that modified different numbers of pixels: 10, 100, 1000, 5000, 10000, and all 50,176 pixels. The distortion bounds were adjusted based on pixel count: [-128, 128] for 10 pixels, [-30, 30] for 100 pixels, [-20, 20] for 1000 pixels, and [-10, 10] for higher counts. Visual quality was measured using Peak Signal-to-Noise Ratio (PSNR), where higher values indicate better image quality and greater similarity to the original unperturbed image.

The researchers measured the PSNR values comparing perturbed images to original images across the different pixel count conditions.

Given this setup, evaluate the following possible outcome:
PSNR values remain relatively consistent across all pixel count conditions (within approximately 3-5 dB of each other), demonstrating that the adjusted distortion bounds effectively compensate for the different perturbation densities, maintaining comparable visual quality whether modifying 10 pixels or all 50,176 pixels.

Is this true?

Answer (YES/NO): NO